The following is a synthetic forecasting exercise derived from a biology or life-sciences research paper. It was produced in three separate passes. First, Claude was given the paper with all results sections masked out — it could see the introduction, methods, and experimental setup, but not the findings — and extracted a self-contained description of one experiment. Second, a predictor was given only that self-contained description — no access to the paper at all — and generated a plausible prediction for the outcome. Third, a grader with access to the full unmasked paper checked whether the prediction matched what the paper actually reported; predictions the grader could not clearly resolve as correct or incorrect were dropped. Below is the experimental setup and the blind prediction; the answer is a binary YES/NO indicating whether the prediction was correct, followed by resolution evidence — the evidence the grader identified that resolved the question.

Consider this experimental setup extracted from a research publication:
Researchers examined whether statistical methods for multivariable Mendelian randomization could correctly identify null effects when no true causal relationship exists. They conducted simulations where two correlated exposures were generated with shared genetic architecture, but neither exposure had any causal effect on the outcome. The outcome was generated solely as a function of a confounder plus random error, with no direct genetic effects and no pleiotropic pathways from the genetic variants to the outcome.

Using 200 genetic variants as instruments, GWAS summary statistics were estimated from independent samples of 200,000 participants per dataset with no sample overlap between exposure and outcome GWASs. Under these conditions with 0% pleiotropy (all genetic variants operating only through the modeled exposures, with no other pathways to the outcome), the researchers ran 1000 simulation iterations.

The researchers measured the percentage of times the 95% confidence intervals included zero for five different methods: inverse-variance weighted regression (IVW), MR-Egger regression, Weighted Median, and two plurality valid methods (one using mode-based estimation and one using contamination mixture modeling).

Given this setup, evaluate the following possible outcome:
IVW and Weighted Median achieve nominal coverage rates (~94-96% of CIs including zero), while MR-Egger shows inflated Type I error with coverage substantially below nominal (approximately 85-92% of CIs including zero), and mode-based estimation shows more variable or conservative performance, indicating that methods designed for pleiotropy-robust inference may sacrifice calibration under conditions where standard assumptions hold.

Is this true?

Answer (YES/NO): NO